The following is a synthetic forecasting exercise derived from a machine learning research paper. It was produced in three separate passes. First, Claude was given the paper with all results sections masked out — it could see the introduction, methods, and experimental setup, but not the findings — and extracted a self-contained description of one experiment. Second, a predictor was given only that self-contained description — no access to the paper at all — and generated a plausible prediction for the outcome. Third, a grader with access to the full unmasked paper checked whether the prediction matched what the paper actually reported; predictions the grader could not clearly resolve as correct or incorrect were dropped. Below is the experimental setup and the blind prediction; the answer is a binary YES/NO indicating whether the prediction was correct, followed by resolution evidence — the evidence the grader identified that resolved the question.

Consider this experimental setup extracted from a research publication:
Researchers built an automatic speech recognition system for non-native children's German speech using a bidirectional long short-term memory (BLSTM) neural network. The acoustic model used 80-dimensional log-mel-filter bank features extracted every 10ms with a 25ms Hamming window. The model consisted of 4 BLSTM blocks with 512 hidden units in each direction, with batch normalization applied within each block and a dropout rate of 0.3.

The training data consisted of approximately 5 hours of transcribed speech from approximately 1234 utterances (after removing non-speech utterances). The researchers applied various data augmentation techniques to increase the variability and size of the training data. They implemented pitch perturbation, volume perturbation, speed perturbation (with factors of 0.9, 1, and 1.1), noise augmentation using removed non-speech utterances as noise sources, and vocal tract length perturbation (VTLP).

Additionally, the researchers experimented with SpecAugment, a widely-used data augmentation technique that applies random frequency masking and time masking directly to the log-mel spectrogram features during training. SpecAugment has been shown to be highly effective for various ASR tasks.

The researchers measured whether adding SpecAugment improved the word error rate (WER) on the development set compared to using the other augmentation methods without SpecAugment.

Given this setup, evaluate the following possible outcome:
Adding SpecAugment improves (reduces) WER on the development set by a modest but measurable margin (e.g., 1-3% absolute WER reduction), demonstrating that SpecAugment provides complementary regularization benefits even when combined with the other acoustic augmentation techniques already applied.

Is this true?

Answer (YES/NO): NO